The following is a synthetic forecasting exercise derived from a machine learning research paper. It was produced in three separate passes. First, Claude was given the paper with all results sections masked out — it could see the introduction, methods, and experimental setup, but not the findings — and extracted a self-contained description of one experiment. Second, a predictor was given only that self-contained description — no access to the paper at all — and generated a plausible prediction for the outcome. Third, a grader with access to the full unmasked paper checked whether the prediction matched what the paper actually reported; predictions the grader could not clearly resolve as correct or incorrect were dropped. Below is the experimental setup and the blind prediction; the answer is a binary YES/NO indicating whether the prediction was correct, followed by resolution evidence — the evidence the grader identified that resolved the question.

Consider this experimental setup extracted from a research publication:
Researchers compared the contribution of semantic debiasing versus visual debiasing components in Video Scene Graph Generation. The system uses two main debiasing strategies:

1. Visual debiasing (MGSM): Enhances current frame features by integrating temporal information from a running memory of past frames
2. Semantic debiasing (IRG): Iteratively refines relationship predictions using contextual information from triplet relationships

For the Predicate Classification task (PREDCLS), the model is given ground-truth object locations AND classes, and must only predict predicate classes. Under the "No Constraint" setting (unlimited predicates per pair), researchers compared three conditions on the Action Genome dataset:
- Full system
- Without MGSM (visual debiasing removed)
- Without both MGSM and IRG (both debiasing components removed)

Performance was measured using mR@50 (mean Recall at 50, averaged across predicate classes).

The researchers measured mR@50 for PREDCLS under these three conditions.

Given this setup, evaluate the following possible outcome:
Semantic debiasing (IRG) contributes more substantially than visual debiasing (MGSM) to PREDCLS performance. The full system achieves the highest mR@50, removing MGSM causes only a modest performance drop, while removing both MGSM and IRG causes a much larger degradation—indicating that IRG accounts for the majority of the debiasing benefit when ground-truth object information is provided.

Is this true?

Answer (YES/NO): NO